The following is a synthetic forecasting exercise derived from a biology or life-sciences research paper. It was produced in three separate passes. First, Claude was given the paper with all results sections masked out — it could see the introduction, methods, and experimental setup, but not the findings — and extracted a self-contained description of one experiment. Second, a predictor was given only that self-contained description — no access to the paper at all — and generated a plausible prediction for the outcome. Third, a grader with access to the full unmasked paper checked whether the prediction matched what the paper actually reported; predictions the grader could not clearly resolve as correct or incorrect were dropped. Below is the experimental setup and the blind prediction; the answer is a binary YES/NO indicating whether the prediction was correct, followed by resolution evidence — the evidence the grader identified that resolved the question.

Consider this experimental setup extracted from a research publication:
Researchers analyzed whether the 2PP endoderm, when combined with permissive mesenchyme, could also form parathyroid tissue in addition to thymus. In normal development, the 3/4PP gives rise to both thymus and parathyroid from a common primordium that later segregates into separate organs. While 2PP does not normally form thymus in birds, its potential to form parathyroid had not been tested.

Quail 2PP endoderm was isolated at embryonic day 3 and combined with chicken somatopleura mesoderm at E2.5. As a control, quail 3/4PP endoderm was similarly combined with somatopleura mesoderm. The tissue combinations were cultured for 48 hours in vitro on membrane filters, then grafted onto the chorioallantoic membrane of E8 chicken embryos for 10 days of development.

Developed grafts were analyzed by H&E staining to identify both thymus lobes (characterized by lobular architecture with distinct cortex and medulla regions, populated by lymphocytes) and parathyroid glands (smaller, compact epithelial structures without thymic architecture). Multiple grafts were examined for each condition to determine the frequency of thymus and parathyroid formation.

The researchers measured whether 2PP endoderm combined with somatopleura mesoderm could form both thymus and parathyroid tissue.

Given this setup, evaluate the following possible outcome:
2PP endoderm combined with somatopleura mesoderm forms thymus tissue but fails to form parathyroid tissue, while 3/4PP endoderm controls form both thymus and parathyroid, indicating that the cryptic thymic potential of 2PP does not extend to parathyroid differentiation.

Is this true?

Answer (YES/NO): NO